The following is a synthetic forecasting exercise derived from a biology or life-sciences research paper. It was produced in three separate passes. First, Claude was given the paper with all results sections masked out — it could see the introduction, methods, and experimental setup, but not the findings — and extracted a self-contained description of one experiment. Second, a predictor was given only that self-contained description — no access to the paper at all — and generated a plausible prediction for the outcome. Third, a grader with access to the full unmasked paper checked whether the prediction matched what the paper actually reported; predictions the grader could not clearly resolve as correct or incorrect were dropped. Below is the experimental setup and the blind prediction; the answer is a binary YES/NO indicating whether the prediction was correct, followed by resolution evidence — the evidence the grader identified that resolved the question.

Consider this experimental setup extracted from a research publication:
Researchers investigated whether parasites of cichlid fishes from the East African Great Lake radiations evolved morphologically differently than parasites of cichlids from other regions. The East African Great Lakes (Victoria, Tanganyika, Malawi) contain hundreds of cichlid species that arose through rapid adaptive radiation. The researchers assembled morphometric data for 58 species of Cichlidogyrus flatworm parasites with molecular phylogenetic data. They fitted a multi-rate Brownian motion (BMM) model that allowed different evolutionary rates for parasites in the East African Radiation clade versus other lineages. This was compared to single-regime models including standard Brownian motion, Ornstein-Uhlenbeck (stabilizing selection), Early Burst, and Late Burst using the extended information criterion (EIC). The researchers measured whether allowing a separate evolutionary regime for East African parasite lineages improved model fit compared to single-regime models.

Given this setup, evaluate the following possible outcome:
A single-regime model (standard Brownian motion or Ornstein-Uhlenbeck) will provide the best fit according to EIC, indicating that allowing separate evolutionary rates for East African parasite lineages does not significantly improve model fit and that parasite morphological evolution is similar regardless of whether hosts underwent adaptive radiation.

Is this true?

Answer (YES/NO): NO